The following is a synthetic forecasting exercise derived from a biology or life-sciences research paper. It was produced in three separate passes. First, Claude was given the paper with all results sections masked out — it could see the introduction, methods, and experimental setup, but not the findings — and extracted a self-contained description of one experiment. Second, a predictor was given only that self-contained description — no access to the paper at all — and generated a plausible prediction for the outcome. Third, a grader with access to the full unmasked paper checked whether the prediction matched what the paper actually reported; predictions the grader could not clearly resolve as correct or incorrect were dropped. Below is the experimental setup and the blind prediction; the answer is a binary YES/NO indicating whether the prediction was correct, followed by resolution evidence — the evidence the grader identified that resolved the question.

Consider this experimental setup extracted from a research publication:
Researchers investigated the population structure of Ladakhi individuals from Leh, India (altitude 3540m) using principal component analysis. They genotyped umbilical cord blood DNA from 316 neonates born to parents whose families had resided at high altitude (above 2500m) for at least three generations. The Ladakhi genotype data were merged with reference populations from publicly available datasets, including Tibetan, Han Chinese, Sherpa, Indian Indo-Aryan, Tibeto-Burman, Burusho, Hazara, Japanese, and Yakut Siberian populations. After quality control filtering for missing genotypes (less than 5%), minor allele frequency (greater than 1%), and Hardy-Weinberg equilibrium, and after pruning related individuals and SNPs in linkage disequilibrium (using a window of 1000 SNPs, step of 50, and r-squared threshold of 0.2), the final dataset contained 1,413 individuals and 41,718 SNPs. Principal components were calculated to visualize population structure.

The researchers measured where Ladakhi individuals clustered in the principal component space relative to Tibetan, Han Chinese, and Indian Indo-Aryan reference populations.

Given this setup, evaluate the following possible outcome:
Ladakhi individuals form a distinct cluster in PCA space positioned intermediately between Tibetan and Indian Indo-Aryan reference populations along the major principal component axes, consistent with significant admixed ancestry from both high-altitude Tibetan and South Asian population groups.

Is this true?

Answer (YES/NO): YES